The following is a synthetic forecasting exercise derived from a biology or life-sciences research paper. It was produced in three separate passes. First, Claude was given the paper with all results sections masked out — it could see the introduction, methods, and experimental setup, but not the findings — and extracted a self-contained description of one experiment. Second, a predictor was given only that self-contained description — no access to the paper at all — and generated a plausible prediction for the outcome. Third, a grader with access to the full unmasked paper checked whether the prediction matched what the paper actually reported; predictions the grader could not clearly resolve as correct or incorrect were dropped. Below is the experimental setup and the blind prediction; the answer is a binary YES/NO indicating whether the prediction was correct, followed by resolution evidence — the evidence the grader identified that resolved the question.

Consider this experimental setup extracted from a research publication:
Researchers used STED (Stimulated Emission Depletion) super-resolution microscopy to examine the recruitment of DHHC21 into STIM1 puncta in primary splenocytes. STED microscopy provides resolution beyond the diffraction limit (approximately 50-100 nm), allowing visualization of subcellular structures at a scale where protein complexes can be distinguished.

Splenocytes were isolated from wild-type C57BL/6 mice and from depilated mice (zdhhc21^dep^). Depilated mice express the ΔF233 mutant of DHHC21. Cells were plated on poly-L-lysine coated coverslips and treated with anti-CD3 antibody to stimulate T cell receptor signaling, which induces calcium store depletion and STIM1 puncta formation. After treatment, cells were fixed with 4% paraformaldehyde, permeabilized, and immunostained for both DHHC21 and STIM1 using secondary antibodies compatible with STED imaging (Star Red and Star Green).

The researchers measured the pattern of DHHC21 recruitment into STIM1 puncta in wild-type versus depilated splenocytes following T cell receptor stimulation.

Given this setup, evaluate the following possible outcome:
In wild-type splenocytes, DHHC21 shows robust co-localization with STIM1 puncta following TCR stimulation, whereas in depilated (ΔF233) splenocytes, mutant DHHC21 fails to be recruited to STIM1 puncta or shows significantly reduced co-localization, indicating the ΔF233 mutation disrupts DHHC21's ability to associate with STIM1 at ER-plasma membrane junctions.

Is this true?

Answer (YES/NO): NO